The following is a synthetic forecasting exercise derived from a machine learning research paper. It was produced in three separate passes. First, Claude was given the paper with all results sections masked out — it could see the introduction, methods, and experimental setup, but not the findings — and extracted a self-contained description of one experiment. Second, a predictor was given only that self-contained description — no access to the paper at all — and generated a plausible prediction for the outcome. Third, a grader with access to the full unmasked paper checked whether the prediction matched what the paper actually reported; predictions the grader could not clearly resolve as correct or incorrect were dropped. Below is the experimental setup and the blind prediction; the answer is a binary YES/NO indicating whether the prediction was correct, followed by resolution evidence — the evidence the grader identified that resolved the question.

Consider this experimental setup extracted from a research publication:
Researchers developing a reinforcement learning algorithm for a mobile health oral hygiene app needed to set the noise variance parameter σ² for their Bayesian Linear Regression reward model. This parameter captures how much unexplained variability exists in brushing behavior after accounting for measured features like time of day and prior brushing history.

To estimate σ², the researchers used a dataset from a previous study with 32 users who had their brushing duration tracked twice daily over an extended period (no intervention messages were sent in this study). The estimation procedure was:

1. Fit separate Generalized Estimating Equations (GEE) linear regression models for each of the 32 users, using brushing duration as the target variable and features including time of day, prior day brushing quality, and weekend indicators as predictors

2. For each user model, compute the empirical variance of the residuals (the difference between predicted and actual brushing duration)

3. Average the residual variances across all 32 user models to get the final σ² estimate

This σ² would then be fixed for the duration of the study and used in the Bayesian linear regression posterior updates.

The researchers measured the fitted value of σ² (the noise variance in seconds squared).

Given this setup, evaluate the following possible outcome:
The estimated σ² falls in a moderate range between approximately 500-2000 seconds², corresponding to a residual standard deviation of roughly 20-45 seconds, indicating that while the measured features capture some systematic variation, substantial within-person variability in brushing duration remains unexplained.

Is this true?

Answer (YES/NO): NO